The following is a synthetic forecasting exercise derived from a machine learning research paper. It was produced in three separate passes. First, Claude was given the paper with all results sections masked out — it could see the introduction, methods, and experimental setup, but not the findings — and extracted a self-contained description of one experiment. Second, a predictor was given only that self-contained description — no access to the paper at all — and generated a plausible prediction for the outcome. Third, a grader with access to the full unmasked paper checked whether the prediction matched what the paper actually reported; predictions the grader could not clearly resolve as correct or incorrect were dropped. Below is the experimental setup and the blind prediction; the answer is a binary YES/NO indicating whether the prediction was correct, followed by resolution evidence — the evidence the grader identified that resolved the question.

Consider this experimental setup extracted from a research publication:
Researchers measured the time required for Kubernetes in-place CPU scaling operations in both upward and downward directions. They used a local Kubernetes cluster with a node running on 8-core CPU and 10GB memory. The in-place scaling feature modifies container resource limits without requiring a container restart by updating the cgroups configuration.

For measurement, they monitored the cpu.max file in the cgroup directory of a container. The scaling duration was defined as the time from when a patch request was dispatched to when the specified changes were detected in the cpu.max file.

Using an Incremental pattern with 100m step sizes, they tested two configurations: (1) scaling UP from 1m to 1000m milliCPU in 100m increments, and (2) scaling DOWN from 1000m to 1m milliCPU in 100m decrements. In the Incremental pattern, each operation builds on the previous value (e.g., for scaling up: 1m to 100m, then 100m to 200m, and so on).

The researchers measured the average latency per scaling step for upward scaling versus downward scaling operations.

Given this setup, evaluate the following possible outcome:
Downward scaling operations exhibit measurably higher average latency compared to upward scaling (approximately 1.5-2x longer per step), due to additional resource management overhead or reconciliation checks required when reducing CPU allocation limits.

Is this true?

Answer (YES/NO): NO